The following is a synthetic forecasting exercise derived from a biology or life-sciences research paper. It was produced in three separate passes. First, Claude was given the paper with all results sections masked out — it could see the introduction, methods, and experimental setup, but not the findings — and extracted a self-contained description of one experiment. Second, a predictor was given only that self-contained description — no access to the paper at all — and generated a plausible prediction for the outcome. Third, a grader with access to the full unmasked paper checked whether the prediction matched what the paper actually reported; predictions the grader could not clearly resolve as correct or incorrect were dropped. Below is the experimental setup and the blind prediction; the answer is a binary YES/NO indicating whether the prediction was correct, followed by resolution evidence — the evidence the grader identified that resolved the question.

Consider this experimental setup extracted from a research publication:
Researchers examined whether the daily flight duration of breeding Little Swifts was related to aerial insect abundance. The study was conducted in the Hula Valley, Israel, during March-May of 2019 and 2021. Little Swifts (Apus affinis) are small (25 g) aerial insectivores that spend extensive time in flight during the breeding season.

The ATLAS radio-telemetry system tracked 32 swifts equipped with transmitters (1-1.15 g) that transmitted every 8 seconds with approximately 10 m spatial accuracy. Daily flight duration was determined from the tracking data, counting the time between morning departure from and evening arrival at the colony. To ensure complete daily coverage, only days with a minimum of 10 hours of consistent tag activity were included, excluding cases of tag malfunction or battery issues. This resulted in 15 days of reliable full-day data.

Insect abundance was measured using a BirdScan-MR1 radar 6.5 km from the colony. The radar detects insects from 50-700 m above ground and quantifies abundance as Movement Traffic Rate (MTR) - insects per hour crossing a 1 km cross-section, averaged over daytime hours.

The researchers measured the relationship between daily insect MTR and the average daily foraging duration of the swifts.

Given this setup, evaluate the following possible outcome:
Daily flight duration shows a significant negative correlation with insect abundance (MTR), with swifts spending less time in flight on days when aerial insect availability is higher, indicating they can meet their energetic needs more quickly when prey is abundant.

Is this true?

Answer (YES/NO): NO